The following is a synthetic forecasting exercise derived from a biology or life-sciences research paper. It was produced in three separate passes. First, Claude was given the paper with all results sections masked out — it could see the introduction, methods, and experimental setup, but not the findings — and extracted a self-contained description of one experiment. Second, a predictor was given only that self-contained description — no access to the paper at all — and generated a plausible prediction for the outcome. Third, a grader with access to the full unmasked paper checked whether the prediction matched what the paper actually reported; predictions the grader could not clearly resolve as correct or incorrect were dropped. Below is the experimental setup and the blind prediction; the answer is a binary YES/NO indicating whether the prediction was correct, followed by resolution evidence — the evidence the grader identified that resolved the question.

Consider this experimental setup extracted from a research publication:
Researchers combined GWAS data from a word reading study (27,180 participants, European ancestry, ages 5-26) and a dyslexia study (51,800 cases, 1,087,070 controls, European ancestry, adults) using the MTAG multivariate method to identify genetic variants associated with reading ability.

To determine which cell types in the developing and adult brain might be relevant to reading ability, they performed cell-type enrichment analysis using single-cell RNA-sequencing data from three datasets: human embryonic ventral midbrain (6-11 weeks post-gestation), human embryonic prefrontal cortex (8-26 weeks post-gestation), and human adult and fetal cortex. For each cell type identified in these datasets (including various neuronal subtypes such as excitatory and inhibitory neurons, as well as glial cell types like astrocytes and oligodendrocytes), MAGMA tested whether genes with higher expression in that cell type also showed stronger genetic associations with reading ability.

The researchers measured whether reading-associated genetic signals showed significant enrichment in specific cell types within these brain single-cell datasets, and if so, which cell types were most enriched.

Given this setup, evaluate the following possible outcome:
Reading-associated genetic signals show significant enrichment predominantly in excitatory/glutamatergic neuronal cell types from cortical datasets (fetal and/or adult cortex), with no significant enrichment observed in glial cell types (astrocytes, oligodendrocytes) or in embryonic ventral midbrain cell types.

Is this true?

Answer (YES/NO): NO